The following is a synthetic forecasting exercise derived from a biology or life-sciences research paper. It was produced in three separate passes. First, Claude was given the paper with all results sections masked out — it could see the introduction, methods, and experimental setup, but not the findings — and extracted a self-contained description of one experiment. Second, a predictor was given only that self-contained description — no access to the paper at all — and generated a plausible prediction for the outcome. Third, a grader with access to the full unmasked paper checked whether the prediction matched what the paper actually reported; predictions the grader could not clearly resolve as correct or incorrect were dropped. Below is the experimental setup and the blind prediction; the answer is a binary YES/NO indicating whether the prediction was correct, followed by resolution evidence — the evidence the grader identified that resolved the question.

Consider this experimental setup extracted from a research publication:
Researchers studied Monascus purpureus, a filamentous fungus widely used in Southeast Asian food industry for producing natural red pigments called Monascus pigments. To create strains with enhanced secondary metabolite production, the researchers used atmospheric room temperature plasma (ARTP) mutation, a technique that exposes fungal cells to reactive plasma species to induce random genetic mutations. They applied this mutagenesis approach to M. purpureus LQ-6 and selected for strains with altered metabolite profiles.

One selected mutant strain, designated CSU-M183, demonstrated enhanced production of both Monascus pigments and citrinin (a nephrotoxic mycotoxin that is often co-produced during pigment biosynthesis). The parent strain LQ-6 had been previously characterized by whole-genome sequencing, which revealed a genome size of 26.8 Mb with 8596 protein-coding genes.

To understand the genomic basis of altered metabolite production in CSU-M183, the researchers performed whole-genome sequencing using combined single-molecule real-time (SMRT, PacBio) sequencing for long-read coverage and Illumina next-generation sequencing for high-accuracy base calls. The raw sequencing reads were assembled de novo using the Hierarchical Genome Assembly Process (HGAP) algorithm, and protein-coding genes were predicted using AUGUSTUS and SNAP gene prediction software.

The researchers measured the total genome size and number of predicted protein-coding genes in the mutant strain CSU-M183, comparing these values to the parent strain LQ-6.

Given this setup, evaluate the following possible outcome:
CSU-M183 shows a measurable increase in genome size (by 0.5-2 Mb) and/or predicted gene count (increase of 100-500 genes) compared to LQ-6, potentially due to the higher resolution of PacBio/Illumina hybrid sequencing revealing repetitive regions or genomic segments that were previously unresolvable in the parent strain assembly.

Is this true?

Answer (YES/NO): NO